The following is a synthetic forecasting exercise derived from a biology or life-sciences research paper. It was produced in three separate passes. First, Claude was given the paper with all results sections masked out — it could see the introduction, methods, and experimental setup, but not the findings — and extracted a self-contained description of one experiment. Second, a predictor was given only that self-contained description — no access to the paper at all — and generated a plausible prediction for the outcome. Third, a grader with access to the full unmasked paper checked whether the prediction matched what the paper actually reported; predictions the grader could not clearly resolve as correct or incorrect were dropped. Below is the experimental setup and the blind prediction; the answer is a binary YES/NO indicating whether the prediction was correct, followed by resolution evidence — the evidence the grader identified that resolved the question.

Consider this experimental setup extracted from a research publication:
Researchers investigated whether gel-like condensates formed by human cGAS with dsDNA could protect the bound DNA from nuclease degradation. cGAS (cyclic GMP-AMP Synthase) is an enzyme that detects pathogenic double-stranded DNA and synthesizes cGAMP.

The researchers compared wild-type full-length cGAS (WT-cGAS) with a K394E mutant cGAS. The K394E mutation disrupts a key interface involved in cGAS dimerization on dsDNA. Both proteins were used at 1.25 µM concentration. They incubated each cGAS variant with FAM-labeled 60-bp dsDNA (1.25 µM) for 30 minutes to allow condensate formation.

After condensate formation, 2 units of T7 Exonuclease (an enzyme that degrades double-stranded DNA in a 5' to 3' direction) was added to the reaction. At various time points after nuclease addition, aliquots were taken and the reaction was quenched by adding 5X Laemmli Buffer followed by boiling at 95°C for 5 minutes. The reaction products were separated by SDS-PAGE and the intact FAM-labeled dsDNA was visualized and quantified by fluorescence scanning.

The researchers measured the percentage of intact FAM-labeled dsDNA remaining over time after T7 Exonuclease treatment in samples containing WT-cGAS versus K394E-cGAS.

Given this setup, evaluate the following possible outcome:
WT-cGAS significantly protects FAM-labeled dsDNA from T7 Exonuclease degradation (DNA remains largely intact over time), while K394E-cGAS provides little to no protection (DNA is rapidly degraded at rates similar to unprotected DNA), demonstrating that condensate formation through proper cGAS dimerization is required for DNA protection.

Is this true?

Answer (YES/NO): YES